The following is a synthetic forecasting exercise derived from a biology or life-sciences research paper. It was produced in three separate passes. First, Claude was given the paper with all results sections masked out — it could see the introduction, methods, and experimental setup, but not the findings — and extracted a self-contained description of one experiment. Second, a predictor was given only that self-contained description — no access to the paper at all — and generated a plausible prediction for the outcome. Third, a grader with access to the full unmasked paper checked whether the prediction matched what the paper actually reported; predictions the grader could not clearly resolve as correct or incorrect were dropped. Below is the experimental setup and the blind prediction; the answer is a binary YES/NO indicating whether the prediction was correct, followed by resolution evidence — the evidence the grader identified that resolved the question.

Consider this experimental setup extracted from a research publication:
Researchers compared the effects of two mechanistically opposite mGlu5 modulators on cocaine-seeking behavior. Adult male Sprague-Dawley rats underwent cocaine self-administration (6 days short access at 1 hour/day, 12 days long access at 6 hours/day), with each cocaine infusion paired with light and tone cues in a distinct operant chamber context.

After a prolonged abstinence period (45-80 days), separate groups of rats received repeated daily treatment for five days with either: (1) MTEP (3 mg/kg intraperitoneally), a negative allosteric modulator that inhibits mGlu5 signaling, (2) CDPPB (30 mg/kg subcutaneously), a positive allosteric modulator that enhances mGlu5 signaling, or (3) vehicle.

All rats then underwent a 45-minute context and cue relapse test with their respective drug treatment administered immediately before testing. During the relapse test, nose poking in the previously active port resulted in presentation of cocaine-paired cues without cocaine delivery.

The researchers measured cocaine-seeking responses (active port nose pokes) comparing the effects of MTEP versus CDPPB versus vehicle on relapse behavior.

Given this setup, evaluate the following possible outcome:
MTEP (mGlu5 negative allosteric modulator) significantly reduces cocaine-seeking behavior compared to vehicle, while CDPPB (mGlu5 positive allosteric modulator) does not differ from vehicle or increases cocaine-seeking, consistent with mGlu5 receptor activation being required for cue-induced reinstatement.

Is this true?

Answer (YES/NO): NO